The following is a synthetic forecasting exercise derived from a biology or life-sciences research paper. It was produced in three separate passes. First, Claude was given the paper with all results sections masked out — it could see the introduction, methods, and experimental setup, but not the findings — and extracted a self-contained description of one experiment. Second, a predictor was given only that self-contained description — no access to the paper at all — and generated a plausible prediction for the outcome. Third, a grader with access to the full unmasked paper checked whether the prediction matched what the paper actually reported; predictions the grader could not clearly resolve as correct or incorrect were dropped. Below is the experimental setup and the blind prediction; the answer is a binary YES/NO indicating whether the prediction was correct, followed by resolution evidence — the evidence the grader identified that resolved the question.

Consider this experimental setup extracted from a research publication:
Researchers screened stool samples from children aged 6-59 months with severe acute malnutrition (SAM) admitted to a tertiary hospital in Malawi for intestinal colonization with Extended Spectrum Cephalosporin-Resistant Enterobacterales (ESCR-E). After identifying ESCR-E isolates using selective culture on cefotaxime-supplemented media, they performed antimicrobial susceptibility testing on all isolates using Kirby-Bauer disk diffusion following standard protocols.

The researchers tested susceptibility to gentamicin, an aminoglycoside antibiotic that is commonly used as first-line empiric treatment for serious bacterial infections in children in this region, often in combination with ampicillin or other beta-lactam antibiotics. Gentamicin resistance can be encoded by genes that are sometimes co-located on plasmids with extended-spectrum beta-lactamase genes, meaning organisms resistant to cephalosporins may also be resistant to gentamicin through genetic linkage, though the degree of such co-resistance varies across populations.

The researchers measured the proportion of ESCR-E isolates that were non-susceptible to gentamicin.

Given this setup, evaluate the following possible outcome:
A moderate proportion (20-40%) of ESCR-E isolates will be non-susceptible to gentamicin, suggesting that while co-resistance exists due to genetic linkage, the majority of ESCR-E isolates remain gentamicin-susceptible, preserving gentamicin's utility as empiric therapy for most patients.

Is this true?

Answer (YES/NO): NO